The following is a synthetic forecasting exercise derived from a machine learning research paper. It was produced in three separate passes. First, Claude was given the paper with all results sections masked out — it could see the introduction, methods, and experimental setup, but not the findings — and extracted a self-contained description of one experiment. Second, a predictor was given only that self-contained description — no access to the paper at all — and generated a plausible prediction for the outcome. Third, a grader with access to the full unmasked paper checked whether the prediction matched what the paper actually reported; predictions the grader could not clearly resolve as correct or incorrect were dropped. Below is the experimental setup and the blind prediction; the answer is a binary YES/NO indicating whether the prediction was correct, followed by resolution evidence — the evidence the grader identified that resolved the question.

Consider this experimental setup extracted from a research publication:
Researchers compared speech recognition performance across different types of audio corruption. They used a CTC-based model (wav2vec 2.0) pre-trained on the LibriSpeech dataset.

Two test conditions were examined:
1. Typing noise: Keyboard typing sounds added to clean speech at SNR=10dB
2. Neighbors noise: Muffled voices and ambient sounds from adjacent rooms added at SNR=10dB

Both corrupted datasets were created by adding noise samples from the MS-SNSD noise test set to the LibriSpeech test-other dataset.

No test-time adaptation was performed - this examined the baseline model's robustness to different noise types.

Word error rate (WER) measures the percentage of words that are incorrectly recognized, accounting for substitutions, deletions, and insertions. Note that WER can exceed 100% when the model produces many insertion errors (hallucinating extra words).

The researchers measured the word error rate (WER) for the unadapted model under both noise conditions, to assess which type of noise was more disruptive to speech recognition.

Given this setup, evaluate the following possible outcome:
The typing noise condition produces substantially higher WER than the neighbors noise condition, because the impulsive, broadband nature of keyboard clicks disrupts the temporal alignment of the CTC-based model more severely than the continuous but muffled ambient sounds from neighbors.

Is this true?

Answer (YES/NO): NO